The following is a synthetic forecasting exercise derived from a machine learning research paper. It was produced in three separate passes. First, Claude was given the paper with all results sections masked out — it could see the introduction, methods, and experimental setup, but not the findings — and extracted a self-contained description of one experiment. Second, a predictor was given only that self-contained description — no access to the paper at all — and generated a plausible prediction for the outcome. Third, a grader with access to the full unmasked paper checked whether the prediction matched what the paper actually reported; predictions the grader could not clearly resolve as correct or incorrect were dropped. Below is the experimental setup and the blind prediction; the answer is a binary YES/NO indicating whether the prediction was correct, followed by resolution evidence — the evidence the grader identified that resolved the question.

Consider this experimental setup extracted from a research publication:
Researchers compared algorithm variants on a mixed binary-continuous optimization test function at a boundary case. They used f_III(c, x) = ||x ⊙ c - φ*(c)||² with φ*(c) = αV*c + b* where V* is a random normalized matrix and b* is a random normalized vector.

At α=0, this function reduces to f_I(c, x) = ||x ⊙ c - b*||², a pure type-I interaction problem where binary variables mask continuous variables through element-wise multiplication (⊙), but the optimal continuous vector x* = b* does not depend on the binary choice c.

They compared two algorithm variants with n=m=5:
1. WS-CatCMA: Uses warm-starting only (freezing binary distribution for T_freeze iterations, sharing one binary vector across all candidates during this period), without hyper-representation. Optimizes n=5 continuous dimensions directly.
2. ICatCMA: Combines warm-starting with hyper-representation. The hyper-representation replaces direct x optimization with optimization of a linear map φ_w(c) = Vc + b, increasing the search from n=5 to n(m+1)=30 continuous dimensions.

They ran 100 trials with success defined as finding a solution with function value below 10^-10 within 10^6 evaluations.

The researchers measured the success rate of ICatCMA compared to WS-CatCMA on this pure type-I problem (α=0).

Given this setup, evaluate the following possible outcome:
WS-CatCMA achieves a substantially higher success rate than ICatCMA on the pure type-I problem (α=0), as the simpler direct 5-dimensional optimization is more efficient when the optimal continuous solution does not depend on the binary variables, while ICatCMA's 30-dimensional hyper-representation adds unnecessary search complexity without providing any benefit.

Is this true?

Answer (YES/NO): YES